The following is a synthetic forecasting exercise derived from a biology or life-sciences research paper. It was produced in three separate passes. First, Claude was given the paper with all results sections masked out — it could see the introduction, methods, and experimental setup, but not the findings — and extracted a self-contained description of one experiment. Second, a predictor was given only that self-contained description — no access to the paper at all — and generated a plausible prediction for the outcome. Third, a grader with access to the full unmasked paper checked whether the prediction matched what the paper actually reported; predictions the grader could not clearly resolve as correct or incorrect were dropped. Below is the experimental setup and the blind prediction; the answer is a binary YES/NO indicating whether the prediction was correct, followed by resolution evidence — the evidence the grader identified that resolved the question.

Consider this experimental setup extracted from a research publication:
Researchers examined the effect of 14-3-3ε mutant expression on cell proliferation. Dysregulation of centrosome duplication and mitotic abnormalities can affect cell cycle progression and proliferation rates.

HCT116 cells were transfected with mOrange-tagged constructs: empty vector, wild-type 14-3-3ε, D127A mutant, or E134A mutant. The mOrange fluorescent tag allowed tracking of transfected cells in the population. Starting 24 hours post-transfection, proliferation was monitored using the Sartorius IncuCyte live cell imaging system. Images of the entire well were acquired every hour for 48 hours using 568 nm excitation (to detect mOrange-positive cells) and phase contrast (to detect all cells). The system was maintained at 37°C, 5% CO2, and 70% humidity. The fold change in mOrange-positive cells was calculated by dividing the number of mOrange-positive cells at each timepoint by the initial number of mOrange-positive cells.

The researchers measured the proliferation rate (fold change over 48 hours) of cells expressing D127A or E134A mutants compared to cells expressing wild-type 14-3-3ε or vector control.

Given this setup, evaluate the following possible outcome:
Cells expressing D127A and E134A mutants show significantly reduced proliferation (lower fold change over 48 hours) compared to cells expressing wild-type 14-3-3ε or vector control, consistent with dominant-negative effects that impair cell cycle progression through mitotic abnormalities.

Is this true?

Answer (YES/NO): YES